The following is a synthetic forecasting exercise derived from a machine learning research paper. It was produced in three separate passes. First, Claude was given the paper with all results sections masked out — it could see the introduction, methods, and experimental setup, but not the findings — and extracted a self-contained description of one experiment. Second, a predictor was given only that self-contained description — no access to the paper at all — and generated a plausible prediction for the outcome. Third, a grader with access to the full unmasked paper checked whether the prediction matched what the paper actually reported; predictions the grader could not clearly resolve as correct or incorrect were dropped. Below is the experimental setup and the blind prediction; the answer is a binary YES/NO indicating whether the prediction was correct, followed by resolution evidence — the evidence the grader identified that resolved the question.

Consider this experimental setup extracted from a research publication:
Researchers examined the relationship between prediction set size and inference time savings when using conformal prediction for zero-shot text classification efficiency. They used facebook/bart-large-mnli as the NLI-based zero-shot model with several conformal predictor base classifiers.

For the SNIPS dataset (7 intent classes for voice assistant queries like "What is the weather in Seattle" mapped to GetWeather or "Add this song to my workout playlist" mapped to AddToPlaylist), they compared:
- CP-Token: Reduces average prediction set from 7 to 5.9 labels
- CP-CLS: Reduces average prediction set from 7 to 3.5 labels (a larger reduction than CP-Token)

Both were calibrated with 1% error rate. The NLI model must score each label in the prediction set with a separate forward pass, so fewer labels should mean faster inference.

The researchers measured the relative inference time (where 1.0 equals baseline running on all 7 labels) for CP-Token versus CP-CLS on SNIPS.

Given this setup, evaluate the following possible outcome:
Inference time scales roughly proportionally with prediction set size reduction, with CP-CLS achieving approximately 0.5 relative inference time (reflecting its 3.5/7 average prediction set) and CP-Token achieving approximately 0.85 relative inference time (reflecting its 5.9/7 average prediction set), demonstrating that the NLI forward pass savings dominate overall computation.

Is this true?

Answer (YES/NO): NO